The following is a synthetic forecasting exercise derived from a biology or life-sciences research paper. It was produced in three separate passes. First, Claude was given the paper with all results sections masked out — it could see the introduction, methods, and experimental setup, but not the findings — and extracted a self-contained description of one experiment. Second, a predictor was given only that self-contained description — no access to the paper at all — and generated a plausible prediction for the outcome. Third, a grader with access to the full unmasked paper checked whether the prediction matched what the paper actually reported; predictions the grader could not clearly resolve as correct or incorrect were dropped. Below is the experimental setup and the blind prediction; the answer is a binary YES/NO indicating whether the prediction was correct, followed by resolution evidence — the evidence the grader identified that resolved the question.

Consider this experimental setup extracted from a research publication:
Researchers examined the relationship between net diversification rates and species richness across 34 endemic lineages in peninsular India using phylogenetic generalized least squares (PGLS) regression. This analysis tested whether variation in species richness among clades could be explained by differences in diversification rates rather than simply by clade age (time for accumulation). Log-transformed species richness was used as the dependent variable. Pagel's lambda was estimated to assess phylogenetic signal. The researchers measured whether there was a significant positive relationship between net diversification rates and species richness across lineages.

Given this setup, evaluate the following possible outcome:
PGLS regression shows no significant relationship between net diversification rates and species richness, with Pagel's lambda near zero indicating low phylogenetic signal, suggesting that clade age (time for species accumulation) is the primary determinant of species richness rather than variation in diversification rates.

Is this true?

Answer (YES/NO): NO